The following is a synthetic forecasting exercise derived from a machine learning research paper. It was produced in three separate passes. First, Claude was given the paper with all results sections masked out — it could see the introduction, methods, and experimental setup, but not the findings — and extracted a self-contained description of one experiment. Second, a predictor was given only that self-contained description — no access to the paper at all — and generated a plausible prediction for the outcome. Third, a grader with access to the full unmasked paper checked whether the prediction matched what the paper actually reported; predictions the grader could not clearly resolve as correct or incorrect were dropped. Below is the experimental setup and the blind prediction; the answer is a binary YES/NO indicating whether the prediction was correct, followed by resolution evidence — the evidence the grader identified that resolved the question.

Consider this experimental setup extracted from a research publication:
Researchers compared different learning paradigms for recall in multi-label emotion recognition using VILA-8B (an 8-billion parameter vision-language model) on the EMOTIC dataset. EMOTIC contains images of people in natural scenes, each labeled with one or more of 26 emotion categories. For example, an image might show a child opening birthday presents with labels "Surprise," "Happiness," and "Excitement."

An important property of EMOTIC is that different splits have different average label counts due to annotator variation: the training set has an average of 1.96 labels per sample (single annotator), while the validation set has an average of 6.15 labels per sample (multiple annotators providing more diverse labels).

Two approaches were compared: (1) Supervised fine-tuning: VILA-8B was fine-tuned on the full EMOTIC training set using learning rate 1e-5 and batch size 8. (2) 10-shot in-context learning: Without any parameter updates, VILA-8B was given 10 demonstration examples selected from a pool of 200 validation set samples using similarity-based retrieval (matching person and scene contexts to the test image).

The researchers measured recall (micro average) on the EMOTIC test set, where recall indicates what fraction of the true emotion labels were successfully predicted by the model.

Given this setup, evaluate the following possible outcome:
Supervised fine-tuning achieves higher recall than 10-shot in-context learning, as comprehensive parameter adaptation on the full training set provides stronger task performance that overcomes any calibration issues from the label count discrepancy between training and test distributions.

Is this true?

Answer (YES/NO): NO